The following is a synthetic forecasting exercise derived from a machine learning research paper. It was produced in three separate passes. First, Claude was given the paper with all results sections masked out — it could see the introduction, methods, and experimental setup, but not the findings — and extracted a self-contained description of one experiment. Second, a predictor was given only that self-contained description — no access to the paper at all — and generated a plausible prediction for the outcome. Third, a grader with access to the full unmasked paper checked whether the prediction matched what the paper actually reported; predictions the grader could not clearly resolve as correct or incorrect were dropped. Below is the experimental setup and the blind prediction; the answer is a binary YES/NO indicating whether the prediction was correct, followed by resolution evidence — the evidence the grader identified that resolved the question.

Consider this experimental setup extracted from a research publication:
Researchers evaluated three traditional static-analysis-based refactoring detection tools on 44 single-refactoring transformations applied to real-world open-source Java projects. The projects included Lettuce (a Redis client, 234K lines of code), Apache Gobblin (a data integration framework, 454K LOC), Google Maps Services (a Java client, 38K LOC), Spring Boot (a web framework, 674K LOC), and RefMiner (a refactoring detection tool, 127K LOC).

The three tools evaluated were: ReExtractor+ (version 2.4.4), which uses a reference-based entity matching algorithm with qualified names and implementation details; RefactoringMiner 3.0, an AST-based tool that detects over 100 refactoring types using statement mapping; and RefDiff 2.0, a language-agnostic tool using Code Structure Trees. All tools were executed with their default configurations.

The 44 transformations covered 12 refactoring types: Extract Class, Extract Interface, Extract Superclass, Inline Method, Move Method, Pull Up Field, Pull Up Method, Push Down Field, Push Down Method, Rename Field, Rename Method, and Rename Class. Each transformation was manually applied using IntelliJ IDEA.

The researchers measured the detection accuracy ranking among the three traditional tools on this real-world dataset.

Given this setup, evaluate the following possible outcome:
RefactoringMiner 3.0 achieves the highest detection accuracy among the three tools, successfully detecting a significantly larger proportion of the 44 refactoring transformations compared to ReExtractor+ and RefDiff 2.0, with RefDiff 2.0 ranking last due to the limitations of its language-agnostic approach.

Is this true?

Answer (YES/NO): NO